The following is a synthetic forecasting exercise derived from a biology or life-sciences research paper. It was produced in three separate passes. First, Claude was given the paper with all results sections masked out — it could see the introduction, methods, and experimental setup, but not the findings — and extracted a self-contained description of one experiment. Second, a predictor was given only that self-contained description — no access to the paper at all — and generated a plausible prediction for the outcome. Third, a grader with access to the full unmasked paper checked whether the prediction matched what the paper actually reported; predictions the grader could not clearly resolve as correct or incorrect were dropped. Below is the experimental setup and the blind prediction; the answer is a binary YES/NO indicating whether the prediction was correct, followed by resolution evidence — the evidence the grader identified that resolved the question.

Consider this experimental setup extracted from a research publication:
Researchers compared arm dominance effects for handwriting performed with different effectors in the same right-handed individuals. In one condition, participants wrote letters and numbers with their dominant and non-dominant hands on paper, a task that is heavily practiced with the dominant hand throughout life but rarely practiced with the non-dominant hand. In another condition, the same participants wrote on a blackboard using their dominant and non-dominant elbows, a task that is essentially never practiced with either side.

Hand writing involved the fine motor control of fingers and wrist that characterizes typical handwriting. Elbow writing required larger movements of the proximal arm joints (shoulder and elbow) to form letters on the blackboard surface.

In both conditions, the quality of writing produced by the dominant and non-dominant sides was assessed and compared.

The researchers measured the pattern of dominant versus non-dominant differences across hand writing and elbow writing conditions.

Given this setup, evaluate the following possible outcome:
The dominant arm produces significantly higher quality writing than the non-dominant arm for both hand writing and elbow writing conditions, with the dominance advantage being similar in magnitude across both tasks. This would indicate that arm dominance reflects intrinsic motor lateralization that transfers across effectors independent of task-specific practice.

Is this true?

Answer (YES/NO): NO